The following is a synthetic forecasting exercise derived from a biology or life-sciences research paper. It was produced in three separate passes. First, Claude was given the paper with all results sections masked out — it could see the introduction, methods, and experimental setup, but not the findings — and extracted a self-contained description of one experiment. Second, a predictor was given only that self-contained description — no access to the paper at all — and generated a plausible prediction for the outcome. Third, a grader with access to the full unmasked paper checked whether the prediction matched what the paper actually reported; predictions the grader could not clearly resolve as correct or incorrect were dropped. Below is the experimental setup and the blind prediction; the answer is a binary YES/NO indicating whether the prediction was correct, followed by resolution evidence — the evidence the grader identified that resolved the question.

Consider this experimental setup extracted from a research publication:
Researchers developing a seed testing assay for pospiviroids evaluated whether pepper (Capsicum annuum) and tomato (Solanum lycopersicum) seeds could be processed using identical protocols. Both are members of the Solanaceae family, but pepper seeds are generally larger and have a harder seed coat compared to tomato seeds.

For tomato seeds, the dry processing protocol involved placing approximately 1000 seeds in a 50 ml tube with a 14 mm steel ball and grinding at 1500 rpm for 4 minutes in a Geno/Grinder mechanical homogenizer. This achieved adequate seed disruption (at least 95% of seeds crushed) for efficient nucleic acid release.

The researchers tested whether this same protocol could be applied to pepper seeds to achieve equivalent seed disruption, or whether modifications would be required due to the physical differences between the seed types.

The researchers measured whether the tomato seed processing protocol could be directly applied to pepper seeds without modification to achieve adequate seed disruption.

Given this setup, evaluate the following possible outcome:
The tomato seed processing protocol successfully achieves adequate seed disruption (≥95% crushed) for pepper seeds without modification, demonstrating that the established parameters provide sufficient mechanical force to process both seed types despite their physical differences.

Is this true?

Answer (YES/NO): NO